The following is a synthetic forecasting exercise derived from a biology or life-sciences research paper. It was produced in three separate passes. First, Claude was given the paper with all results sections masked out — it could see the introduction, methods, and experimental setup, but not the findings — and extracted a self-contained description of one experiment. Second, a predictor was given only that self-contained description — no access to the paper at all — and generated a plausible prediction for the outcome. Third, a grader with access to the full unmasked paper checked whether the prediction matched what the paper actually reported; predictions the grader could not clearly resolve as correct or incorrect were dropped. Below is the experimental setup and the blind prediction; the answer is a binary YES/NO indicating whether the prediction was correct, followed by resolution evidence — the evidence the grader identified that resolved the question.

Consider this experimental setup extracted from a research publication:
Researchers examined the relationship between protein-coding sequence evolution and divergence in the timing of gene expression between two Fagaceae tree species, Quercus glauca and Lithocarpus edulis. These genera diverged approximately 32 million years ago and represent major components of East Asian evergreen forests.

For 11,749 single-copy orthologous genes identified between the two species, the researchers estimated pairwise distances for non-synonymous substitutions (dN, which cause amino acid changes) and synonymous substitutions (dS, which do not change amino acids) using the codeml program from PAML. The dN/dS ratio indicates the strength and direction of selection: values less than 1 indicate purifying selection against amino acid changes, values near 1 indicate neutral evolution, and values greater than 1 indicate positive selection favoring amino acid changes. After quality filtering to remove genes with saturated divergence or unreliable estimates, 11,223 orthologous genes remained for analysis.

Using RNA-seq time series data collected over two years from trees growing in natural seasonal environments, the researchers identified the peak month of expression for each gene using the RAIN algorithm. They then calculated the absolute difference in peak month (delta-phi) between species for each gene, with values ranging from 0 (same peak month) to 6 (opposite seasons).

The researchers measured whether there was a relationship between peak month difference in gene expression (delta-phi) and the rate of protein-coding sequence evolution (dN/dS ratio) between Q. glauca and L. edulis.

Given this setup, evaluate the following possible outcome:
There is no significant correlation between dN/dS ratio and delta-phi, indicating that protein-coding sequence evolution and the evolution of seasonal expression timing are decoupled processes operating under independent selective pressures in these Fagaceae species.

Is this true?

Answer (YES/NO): NO